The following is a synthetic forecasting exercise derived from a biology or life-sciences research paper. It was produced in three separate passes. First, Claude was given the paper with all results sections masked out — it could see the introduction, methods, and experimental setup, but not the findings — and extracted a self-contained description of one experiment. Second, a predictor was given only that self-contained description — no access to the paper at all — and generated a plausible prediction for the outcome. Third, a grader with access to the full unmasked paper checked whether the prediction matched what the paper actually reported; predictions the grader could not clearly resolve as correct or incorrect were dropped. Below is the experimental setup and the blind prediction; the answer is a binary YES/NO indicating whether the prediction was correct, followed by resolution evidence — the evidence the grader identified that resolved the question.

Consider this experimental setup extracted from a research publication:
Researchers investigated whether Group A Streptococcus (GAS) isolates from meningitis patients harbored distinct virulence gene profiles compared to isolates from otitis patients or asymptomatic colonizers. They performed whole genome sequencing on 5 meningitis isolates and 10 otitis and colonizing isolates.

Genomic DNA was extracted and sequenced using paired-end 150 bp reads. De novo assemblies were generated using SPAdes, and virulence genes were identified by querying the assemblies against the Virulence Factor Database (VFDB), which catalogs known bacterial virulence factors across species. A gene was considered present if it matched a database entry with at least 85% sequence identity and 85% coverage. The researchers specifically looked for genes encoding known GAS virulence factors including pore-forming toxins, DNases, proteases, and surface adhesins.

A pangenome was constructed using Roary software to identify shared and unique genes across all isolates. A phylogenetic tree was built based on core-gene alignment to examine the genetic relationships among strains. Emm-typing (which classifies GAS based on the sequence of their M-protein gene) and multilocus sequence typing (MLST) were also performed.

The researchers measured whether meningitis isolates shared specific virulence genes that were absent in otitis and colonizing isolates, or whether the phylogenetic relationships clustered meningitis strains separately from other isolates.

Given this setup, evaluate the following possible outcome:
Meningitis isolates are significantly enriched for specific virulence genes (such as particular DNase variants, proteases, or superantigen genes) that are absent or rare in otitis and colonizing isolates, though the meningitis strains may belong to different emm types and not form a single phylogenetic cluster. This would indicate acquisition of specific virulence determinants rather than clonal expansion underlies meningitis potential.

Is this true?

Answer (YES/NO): NO